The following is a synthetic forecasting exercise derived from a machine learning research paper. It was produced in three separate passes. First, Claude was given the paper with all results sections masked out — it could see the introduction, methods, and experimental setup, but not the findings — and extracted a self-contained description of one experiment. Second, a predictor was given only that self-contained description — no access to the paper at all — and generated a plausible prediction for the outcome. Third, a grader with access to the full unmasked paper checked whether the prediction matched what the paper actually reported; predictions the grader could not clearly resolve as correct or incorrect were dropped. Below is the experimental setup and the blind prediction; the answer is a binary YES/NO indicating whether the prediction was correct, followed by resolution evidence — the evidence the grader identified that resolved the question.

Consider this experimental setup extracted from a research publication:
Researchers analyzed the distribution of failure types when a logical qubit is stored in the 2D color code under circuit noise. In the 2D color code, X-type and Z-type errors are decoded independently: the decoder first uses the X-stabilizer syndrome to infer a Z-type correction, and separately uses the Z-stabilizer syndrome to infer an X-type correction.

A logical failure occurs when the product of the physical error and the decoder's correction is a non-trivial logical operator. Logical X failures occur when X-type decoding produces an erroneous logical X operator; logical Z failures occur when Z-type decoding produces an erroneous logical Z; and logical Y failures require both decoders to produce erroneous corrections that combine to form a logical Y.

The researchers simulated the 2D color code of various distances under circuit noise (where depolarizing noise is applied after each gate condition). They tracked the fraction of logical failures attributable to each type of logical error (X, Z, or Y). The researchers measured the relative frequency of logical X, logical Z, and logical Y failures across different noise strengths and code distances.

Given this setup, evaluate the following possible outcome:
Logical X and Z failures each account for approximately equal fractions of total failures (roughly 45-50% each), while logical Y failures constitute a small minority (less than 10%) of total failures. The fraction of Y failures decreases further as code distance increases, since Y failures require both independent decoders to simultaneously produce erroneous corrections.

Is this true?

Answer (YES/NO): YES